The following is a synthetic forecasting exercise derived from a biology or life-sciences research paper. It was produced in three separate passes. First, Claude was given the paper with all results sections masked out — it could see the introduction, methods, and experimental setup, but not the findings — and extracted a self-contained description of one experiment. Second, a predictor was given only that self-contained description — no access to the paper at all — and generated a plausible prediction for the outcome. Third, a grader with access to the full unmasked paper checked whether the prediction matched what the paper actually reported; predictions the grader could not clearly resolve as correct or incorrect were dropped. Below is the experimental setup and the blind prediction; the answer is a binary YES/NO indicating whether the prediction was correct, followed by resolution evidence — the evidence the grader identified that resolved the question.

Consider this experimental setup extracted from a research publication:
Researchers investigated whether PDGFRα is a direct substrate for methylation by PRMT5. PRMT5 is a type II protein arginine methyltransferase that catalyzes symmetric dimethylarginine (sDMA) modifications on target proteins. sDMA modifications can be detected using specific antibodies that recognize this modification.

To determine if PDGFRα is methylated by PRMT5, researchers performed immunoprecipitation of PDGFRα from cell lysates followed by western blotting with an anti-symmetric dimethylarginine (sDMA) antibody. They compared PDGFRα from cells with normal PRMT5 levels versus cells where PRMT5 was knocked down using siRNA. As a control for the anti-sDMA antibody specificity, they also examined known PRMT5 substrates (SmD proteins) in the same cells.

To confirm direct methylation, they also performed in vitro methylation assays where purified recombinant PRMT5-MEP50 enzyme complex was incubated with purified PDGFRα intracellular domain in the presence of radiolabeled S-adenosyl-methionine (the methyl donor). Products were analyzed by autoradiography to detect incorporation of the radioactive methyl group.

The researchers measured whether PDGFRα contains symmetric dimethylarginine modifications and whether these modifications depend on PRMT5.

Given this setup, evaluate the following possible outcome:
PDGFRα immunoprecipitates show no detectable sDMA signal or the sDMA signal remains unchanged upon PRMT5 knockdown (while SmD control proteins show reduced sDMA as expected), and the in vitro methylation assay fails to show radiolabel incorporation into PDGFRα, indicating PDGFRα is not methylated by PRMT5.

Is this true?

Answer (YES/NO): NO